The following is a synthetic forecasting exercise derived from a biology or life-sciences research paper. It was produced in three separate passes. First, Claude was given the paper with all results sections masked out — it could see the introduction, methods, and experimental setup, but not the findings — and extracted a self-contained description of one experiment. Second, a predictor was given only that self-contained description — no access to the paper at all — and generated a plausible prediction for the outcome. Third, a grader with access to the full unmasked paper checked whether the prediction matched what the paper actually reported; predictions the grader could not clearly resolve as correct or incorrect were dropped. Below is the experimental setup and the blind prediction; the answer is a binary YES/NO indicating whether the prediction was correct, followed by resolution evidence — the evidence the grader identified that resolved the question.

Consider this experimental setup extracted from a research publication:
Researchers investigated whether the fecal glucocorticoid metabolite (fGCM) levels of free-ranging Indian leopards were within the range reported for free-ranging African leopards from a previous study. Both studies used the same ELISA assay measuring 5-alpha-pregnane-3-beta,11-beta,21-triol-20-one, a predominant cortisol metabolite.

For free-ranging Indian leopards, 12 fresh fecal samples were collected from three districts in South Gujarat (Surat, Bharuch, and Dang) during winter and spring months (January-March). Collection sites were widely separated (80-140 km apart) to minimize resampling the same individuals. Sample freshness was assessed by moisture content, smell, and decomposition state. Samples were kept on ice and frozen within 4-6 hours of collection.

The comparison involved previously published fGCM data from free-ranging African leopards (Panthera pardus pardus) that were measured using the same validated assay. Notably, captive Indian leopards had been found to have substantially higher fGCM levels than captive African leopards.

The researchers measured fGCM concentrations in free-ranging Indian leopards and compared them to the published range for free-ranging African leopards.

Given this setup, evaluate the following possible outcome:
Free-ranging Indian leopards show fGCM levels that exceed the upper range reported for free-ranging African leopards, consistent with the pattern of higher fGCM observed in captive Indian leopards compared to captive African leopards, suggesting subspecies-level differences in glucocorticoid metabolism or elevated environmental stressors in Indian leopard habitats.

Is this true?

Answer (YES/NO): NO